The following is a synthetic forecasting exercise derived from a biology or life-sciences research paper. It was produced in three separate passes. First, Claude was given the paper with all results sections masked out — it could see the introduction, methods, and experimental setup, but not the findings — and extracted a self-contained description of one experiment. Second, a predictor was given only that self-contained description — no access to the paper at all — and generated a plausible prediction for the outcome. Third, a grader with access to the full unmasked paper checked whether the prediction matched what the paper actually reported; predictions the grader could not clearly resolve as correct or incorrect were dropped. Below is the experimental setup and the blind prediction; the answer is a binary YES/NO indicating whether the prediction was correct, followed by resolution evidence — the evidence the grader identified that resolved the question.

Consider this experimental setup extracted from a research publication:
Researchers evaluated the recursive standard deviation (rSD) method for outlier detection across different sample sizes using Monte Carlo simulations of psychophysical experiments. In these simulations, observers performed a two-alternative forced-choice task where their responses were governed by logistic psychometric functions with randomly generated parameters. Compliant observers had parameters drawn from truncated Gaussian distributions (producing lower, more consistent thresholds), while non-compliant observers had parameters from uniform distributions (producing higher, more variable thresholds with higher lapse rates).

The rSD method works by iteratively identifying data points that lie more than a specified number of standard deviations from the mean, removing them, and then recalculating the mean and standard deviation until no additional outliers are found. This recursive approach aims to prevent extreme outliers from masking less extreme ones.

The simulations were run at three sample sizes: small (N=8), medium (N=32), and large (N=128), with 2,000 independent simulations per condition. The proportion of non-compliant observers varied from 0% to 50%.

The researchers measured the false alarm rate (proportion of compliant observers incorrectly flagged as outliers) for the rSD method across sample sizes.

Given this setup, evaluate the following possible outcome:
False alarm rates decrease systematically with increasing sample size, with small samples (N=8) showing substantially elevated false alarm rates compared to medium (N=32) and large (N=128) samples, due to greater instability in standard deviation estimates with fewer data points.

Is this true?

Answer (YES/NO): NO